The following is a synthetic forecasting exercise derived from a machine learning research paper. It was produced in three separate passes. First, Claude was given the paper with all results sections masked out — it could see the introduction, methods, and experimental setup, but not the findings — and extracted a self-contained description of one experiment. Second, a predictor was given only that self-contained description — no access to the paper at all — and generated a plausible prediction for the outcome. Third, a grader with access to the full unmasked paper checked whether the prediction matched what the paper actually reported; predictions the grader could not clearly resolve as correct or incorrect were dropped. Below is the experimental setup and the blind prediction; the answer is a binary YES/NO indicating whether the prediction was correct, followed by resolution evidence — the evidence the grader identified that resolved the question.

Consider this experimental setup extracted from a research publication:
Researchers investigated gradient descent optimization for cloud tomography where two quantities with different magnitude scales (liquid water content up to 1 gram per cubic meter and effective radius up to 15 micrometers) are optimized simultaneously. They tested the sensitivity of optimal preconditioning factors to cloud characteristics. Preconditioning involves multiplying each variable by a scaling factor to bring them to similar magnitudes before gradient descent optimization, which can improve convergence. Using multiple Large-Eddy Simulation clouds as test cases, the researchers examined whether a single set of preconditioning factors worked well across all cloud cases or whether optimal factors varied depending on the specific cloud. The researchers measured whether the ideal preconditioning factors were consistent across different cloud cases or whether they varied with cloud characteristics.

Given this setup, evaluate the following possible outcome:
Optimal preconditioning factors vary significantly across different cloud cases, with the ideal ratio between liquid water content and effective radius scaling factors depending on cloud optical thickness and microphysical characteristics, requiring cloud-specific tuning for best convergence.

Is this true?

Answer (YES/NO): NO